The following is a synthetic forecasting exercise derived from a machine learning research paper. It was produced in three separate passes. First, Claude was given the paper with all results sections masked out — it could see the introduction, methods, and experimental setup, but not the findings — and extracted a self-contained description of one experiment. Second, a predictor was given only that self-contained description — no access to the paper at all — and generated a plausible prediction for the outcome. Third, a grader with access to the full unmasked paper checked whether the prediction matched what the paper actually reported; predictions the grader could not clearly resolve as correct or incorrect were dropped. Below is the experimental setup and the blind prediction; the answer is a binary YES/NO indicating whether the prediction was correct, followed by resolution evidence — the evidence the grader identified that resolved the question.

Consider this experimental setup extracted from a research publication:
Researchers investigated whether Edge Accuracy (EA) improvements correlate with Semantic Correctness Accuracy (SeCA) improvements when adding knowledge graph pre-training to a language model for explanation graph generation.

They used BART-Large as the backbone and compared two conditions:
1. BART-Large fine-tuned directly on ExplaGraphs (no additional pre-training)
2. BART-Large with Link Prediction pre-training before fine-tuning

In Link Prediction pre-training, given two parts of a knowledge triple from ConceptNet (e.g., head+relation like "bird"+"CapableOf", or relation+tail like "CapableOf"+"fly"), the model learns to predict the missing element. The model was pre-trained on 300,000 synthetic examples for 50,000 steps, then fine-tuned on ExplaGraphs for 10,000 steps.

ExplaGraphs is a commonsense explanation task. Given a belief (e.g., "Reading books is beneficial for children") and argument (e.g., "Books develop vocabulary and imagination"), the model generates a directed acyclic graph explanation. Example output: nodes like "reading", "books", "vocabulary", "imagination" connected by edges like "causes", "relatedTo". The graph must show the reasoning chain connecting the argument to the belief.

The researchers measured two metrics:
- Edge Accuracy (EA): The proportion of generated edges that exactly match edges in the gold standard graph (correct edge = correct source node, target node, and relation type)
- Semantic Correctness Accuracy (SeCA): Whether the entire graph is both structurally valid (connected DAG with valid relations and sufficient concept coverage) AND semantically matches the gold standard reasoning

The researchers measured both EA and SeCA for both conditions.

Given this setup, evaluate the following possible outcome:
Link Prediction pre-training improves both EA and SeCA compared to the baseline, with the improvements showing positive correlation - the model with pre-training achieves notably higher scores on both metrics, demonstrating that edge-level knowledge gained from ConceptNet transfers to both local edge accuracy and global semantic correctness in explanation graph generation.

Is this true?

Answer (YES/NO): NO